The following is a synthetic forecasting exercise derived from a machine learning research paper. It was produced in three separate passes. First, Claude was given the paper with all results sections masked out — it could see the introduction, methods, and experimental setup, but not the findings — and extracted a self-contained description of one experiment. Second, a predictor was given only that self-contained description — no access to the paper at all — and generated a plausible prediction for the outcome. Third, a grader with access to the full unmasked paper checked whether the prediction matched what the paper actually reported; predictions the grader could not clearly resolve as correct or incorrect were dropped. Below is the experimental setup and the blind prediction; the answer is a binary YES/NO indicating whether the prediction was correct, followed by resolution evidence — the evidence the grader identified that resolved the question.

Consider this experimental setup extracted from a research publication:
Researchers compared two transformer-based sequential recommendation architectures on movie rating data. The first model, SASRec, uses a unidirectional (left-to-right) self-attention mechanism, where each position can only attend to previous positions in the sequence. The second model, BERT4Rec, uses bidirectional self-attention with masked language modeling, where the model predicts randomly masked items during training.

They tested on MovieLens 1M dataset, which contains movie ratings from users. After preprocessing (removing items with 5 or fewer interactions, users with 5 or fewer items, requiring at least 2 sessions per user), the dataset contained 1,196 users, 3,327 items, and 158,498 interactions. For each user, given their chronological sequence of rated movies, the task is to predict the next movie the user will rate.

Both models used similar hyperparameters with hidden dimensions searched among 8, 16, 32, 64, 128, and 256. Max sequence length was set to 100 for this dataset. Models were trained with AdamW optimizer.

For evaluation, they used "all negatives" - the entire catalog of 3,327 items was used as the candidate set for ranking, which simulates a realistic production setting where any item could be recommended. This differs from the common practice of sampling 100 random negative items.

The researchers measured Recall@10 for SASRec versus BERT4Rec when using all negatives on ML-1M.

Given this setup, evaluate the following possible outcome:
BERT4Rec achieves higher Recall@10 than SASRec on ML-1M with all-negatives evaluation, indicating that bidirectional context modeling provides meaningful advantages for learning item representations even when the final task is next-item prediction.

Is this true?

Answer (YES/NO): NO